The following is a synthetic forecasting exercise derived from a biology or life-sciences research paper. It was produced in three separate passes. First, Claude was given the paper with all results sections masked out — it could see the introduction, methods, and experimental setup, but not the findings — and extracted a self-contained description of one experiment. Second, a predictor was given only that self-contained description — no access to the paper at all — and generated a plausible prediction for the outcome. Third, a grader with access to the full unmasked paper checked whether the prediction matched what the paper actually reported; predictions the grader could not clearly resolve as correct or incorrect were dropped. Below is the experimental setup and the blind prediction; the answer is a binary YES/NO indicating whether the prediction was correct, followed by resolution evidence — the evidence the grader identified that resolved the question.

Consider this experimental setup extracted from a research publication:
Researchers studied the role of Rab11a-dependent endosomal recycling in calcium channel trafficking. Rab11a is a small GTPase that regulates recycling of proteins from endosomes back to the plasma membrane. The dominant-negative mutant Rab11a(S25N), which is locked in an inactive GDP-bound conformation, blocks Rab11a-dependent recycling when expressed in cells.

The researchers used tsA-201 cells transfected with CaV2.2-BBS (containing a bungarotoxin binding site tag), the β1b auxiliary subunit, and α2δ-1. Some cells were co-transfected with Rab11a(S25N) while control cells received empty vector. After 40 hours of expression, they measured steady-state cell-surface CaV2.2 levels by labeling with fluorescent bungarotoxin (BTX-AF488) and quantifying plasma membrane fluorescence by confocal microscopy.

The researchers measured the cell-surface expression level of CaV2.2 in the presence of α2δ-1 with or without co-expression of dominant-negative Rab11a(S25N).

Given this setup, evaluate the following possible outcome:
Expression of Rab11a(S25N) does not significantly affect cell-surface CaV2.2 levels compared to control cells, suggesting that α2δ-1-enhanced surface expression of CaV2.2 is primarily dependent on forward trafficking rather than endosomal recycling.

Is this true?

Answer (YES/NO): NO